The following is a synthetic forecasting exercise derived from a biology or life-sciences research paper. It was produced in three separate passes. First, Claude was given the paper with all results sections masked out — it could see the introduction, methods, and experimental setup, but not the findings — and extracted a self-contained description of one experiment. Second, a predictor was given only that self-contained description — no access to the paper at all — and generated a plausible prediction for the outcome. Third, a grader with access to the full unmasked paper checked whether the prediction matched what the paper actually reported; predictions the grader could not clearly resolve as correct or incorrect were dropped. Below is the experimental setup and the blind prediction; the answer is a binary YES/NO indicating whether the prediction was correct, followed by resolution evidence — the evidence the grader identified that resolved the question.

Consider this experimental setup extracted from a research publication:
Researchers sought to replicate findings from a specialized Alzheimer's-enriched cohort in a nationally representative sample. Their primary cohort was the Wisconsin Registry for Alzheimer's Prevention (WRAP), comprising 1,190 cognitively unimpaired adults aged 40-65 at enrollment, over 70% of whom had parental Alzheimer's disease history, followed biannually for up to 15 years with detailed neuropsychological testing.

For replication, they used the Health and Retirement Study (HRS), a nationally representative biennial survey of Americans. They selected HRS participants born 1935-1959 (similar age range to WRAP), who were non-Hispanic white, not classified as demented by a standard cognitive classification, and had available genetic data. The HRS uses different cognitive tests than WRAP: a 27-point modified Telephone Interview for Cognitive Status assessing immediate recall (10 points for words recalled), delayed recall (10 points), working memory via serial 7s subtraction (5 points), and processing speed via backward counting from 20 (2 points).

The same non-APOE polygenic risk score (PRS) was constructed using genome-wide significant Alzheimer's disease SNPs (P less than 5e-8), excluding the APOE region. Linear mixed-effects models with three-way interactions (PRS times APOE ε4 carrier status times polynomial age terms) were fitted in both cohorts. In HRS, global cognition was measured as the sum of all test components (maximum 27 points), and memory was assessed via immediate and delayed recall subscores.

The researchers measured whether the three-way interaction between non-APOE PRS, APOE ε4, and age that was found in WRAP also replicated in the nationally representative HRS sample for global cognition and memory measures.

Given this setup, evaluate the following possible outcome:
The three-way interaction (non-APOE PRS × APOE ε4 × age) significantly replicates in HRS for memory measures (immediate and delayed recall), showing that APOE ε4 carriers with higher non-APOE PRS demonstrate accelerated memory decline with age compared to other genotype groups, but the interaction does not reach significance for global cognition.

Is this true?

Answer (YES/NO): NO